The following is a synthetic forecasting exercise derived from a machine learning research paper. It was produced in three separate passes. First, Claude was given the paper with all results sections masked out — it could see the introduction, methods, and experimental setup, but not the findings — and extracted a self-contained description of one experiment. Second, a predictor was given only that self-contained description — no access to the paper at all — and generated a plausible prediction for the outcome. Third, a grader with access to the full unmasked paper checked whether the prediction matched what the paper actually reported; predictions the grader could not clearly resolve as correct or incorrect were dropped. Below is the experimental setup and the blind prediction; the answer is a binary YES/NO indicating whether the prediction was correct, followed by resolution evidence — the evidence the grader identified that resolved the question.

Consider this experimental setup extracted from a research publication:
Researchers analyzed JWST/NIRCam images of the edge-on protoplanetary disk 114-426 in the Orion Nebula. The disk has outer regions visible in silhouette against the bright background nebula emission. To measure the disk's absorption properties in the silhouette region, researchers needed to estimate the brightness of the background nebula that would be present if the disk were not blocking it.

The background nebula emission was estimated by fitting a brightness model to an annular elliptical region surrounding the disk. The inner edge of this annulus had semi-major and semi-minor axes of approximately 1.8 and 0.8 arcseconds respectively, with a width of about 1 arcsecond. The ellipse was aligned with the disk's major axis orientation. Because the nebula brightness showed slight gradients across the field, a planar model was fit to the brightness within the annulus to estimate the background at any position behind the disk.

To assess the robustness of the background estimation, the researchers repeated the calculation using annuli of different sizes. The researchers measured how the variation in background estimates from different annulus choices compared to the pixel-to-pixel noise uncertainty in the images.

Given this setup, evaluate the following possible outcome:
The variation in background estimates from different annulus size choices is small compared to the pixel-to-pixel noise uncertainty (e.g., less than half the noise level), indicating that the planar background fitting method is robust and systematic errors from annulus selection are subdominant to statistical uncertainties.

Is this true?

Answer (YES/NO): YES